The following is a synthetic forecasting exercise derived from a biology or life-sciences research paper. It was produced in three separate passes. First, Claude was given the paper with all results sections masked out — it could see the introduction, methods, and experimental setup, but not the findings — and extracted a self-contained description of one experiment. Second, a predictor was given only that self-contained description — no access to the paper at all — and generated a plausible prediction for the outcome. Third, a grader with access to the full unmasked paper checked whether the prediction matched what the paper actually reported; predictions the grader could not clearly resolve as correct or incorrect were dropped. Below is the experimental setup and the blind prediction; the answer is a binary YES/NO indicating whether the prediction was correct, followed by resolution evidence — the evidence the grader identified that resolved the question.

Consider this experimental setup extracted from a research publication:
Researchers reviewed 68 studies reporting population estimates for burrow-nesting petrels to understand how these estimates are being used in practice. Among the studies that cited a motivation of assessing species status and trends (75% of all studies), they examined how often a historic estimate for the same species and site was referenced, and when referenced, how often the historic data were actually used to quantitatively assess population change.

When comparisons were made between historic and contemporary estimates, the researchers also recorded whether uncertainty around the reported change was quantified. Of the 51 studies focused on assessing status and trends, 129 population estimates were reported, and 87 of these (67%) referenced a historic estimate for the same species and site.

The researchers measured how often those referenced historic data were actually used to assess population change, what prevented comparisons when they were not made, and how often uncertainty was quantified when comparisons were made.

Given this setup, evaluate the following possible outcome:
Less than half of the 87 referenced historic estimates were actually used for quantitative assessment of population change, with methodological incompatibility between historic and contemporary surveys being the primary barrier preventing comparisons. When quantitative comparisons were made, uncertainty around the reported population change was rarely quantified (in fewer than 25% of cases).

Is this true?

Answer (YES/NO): NO